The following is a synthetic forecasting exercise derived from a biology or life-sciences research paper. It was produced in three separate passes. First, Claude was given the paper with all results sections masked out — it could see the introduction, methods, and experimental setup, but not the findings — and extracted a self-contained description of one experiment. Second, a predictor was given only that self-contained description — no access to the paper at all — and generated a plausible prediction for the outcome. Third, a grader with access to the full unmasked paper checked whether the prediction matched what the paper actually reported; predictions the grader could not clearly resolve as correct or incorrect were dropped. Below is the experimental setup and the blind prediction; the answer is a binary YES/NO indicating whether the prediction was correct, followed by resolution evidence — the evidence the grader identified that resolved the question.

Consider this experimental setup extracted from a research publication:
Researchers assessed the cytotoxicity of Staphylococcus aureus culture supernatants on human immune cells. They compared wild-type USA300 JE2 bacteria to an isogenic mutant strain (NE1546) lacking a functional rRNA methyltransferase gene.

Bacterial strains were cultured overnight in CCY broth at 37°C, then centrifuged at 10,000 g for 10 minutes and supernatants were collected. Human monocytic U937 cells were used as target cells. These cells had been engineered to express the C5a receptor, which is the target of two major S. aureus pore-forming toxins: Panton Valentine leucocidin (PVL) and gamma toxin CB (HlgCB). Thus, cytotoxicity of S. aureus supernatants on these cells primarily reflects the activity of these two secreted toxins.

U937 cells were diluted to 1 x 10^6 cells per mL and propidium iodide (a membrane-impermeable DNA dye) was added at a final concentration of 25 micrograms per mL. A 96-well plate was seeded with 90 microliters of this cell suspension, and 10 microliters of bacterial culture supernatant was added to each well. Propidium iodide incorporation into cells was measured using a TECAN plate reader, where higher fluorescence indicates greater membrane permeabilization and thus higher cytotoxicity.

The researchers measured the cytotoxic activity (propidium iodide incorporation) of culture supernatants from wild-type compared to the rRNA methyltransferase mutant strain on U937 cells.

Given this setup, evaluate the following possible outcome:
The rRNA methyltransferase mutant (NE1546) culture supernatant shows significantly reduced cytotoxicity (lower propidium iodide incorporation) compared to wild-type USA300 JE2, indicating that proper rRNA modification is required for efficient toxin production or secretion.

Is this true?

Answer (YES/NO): YES